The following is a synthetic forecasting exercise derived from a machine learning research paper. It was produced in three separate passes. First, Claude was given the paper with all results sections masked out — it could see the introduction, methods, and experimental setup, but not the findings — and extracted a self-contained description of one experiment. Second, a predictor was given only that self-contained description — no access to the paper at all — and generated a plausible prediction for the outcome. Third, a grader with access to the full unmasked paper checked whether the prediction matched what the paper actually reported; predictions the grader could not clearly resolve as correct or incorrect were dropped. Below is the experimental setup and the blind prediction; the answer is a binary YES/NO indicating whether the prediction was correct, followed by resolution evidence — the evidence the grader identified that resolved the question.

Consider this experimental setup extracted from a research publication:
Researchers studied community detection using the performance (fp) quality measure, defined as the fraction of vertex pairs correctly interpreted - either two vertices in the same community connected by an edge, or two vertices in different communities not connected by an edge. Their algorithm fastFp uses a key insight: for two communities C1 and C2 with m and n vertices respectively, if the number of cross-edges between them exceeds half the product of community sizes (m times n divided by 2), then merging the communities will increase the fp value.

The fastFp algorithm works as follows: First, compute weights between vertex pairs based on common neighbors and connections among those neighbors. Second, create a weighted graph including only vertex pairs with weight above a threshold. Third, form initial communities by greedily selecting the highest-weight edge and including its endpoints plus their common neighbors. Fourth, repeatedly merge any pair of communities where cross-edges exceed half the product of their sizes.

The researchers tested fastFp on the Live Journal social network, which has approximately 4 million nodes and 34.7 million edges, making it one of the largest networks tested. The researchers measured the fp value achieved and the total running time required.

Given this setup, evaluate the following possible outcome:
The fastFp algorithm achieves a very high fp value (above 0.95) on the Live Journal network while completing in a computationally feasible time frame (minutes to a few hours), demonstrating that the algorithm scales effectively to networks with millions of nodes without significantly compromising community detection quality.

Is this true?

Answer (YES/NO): NO